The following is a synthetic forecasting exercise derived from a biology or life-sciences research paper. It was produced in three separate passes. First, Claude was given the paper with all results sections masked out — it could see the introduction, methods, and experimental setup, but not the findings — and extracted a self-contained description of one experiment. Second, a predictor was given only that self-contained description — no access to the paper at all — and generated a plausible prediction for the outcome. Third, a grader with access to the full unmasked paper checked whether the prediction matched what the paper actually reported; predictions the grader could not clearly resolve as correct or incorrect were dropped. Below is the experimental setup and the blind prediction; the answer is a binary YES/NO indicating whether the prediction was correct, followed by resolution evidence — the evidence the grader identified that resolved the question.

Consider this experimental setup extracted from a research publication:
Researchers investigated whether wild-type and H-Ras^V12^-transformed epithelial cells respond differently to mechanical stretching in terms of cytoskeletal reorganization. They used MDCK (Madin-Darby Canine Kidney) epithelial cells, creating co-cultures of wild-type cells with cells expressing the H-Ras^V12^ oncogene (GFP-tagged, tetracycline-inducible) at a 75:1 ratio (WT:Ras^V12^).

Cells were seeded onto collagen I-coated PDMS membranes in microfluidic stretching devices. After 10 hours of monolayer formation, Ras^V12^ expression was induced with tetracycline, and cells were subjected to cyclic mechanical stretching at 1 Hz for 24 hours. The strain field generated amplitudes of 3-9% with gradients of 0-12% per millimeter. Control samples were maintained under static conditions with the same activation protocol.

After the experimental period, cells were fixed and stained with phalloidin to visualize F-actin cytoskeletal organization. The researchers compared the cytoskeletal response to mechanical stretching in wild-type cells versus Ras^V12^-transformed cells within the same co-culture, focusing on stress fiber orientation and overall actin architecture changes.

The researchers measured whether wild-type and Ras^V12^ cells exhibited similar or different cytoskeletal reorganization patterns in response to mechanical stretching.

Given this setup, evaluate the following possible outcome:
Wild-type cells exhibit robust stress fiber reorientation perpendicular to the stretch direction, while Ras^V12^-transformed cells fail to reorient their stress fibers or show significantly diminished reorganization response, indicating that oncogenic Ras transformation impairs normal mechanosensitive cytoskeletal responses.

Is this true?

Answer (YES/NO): YES